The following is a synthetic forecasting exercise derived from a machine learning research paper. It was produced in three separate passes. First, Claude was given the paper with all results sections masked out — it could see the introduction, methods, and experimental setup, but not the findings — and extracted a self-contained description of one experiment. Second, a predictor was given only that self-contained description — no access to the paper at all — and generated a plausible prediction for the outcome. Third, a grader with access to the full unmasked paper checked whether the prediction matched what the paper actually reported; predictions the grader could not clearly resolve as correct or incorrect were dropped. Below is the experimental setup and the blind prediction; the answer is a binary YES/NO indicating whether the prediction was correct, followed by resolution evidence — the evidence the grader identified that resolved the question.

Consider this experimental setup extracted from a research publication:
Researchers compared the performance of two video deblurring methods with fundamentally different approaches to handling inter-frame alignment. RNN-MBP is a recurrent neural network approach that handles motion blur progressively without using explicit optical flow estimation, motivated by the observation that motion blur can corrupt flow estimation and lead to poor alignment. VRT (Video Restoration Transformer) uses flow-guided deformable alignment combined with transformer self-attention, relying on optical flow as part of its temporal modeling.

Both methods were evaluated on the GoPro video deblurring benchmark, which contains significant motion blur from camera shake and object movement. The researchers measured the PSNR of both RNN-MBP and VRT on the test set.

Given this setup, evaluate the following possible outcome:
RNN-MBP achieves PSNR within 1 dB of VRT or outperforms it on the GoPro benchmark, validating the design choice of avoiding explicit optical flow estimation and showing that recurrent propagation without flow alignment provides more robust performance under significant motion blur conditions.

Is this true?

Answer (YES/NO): NO